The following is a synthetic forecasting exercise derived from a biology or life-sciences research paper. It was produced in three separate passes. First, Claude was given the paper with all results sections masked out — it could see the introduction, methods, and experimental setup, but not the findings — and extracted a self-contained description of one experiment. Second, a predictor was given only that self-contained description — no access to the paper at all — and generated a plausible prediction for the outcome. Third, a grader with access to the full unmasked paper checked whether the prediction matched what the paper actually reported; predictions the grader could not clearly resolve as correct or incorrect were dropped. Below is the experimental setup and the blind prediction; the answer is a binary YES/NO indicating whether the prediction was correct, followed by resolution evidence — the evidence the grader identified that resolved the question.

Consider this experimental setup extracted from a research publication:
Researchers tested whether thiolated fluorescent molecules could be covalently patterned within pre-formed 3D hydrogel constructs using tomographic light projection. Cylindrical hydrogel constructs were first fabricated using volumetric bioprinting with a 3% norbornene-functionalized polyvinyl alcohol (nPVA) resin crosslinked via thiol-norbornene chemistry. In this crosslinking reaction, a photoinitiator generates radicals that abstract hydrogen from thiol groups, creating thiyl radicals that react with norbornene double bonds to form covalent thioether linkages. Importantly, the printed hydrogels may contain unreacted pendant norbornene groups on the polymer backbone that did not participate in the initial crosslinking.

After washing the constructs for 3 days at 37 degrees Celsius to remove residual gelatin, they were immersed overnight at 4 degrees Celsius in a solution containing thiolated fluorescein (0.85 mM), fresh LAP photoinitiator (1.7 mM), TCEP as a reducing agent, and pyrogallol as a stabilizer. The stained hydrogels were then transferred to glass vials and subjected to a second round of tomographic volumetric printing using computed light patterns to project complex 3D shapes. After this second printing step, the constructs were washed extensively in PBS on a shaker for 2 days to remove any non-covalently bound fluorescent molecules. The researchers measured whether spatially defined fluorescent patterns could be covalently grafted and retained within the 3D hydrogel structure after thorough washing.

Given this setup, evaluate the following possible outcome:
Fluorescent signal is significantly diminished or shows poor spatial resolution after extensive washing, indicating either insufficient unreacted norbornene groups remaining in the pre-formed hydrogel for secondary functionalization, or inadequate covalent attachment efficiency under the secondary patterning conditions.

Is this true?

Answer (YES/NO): NO